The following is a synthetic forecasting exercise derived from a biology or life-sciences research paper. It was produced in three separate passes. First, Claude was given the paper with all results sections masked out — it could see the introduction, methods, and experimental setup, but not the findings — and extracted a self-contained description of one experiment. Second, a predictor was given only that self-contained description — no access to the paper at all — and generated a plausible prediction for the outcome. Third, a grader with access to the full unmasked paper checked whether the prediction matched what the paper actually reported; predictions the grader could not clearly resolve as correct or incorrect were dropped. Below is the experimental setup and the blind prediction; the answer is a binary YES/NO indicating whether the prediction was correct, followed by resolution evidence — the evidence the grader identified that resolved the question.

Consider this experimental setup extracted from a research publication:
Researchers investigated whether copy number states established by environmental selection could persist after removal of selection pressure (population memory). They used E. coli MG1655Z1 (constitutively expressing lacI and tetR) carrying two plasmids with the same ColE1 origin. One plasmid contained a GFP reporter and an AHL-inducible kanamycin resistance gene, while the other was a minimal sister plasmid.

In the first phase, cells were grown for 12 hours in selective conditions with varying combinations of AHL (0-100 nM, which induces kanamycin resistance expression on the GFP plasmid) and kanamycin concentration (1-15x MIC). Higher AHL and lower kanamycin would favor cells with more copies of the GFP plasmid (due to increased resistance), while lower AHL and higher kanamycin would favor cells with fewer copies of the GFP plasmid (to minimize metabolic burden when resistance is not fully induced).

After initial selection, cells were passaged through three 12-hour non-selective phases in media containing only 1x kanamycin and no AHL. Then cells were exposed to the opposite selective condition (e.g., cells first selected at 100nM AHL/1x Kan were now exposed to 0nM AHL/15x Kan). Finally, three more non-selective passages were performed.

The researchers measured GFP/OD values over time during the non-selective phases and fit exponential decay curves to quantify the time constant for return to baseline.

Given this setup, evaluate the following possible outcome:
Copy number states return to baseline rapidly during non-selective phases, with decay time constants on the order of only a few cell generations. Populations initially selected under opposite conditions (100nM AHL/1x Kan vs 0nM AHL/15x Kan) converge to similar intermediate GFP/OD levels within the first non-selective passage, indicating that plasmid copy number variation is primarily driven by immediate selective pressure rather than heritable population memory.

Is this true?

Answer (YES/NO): NO